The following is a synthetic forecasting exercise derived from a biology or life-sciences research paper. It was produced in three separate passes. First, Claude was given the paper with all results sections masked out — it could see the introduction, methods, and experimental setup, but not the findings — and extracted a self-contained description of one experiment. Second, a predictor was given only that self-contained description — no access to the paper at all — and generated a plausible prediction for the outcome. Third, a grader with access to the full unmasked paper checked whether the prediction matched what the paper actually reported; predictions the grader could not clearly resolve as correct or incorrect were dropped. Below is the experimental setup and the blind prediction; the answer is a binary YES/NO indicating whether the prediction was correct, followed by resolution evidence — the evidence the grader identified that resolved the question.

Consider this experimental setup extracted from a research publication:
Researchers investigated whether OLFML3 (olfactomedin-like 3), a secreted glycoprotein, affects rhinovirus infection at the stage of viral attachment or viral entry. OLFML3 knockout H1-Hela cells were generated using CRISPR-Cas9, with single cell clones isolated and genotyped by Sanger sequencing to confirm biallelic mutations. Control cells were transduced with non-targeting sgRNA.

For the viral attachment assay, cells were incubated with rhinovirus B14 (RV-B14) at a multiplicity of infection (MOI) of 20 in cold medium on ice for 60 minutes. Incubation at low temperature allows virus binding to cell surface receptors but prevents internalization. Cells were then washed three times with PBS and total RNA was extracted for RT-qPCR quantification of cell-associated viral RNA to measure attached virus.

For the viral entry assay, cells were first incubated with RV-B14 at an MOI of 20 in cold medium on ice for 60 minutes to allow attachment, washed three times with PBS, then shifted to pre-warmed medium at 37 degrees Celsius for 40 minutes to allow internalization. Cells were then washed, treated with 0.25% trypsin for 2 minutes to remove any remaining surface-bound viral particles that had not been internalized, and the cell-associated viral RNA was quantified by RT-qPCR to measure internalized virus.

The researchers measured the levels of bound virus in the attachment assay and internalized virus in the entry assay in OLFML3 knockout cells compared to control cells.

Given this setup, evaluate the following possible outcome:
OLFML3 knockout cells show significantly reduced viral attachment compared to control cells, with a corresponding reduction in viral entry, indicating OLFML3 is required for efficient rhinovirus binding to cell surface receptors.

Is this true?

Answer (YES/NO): NO